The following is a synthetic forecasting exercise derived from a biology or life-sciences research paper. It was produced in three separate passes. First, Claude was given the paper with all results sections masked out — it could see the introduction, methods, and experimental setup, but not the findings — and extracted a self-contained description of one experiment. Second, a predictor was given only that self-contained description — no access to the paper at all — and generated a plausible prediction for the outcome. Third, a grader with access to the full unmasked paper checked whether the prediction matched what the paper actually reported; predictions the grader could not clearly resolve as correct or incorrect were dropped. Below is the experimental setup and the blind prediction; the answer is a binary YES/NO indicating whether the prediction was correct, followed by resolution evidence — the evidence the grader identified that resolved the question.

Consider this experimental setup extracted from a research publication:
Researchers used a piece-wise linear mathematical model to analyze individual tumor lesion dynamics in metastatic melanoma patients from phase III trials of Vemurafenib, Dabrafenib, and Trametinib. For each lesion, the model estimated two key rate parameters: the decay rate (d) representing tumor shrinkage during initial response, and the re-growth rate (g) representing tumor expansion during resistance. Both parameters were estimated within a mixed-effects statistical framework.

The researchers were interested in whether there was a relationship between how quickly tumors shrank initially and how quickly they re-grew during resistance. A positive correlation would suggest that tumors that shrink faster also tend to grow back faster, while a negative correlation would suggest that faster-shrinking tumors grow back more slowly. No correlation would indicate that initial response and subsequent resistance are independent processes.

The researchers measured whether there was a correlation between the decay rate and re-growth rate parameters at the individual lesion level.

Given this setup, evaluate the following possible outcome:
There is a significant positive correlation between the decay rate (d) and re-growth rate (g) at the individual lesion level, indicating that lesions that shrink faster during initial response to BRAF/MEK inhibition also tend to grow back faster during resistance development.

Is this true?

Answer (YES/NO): NO